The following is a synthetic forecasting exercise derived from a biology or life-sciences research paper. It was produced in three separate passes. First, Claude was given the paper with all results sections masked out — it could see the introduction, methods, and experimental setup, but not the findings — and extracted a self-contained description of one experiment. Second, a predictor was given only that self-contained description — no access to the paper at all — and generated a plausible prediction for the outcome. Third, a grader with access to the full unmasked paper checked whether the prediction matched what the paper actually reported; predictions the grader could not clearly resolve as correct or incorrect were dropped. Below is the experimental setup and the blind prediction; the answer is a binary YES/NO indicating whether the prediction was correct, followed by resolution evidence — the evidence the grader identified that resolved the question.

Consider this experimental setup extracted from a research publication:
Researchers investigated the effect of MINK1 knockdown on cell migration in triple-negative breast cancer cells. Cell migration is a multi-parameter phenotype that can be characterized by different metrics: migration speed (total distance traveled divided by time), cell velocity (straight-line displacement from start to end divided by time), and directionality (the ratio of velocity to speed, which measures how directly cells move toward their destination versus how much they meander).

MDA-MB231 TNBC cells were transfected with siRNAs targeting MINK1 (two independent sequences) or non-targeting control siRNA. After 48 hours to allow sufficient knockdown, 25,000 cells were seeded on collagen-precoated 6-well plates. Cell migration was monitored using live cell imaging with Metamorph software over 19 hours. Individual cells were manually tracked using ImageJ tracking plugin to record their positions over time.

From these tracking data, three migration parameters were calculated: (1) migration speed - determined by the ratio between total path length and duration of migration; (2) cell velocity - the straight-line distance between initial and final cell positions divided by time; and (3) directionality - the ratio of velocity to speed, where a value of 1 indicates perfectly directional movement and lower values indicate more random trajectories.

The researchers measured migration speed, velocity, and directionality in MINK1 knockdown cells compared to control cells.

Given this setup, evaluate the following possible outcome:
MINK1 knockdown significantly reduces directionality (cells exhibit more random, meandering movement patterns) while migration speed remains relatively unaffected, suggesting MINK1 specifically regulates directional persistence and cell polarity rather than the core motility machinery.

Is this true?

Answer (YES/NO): NO